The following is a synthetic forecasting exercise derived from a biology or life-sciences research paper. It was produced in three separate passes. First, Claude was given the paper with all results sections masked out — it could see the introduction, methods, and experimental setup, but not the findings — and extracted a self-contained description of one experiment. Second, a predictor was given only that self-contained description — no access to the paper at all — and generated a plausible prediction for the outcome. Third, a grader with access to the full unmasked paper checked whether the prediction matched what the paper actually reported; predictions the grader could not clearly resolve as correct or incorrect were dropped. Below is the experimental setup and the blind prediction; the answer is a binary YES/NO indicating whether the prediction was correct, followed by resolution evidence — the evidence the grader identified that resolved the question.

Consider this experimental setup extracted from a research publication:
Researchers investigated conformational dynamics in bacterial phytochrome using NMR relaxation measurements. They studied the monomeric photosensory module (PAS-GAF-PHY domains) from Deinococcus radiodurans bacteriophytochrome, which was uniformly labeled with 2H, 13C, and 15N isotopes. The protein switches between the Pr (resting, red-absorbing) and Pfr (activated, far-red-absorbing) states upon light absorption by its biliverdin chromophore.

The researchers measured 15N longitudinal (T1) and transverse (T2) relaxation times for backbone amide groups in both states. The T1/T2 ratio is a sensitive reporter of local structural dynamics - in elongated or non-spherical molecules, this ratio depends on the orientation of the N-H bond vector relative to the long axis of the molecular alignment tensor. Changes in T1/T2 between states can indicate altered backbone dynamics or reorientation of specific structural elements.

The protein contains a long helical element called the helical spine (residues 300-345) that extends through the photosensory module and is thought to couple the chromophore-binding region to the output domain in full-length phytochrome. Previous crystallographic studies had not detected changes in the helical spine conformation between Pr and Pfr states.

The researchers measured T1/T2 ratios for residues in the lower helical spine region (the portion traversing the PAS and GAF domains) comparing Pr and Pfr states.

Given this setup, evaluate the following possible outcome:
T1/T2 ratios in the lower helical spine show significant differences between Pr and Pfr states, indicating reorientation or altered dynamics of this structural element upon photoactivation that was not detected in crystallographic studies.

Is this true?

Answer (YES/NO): YES